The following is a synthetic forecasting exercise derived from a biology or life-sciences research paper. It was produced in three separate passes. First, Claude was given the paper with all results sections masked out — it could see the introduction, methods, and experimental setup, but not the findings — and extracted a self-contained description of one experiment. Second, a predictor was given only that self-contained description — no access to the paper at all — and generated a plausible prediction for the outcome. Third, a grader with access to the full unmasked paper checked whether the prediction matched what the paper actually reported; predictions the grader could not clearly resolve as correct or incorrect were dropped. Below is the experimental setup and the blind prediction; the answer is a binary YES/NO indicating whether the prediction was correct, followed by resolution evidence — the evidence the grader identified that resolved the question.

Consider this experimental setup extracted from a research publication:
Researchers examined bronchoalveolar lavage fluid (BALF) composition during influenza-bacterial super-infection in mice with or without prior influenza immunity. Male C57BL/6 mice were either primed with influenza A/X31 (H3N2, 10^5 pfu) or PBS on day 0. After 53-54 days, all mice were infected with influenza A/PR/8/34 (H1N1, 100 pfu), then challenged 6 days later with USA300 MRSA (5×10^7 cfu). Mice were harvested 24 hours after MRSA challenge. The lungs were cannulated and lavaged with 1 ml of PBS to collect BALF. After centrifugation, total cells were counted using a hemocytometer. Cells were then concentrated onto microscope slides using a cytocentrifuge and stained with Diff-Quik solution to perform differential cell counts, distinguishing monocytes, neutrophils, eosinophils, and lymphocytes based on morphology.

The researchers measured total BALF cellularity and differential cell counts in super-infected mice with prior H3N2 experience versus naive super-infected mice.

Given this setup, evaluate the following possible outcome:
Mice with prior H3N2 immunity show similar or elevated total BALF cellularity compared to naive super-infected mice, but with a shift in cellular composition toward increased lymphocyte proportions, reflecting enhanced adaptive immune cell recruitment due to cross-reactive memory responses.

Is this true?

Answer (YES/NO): NO